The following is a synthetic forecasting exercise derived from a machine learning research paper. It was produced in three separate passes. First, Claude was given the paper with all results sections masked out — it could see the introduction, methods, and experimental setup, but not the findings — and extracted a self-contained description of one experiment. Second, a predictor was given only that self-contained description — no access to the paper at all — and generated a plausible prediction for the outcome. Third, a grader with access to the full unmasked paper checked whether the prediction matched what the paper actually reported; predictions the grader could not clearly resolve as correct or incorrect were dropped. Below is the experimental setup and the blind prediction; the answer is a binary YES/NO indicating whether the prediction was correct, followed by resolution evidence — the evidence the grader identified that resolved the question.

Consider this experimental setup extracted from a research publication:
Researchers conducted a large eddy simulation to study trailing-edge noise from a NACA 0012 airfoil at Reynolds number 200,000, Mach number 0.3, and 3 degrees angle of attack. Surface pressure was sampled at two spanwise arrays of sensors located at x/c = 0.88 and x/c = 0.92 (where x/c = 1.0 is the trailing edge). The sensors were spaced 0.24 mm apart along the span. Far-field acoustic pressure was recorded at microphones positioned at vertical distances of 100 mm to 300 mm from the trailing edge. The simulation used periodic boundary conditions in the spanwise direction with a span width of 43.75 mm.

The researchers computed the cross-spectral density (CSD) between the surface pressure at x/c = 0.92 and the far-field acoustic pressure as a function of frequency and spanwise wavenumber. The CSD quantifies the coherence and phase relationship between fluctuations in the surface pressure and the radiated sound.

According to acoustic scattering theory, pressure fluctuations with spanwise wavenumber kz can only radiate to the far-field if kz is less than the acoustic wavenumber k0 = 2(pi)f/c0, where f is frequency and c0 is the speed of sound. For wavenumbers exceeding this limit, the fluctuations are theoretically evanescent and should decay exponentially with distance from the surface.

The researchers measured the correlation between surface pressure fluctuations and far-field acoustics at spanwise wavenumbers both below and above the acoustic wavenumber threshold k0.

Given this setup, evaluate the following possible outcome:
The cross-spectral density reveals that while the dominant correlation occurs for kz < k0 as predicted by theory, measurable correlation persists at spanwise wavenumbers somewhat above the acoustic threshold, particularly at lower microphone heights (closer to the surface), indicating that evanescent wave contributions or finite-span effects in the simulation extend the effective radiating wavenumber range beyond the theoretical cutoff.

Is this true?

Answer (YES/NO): NO